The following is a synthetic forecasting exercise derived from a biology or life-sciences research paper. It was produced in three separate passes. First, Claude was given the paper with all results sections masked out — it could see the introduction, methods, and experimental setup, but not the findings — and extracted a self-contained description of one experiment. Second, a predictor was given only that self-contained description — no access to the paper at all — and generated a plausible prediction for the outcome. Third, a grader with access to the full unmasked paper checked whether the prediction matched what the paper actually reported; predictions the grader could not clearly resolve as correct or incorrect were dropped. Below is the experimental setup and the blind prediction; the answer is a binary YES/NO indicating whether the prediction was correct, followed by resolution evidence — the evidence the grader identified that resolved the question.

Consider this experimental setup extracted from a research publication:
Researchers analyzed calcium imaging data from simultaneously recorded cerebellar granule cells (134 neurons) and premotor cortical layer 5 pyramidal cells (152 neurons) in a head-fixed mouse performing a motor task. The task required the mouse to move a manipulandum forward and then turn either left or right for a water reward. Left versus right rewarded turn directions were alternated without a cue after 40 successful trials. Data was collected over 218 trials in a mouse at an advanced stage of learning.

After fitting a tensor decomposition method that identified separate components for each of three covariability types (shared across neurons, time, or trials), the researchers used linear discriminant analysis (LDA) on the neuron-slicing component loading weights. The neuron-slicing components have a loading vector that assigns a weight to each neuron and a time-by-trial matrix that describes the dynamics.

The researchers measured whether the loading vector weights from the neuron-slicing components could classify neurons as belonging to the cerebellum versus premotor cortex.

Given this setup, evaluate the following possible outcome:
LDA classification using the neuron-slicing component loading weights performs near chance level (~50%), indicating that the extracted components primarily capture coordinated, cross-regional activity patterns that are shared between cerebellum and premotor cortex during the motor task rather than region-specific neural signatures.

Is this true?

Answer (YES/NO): NO